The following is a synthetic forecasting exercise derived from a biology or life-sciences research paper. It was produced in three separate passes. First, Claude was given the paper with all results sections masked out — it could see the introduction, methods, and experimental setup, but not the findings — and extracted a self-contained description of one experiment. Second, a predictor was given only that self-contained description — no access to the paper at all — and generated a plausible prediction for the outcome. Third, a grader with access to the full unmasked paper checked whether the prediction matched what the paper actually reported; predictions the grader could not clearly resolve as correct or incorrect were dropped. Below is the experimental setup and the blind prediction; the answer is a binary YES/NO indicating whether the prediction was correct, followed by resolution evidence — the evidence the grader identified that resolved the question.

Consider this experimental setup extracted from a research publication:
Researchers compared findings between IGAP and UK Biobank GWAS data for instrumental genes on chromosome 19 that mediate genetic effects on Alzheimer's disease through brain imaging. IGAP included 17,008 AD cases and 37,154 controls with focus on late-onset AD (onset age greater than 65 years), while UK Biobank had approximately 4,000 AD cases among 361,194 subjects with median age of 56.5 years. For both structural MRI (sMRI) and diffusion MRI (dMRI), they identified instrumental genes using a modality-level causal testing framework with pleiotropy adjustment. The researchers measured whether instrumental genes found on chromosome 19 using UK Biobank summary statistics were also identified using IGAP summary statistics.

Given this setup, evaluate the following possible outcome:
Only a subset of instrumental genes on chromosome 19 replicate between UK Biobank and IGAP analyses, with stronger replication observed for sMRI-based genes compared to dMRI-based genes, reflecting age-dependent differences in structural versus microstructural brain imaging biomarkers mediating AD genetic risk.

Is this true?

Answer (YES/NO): NO